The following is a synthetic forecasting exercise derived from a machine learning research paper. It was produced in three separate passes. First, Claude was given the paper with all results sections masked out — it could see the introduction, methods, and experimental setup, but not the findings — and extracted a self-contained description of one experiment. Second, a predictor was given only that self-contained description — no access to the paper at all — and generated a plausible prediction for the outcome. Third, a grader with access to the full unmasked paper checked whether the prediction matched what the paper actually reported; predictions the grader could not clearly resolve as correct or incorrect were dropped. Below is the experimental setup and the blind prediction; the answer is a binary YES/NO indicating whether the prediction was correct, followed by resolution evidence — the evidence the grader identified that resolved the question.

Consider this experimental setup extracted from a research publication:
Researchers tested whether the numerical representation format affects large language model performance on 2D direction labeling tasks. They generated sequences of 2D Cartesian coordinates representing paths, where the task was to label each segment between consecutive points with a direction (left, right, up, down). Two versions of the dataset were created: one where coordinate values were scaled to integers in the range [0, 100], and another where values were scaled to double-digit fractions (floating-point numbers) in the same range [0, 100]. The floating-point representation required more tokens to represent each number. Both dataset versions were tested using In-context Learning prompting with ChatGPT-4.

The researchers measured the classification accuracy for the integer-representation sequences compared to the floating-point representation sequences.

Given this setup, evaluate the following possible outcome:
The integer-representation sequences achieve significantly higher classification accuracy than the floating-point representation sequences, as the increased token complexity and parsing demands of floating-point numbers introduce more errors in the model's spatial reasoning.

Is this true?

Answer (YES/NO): NO